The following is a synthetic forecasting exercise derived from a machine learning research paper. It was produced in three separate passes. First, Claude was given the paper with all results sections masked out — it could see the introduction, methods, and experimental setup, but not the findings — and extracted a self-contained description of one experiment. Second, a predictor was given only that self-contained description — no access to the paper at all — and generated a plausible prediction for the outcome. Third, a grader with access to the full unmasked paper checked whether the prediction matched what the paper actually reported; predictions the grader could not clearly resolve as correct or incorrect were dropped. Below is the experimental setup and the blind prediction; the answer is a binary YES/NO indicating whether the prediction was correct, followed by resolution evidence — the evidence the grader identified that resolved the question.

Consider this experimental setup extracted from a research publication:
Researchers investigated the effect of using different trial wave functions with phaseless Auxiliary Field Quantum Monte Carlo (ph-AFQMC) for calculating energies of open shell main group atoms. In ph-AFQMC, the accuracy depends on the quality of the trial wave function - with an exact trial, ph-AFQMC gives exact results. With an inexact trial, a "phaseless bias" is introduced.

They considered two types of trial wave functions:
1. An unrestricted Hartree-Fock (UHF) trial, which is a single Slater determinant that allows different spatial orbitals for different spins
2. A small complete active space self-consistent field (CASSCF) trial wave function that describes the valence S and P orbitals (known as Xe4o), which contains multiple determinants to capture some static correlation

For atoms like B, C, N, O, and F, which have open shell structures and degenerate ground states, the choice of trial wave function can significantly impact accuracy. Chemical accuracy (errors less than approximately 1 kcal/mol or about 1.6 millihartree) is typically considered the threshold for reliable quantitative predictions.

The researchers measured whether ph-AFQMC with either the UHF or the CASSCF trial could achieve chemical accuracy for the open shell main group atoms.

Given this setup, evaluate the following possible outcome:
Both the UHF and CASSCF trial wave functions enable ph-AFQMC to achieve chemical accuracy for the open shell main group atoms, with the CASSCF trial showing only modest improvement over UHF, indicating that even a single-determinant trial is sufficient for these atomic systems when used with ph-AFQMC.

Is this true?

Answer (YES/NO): NO